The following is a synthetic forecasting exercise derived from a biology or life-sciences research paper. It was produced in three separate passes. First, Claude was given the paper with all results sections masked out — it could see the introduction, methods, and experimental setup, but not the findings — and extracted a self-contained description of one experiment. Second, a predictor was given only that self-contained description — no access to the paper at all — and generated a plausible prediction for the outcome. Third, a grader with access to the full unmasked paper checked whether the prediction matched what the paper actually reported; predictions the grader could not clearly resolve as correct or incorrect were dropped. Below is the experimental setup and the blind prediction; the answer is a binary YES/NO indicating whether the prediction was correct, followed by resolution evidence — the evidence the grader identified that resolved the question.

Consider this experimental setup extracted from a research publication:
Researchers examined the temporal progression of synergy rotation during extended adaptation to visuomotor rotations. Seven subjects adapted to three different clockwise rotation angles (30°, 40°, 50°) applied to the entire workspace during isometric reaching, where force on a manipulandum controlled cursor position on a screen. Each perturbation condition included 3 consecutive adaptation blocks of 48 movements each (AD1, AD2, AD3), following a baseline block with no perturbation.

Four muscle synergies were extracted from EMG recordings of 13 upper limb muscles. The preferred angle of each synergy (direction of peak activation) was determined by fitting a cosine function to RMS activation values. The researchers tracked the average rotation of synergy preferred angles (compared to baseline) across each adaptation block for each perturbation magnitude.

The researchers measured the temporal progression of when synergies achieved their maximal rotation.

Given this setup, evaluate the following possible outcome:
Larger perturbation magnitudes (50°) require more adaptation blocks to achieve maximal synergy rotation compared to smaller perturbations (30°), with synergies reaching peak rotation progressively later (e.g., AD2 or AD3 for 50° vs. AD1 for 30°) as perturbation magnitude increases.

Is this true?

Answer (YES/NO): NO